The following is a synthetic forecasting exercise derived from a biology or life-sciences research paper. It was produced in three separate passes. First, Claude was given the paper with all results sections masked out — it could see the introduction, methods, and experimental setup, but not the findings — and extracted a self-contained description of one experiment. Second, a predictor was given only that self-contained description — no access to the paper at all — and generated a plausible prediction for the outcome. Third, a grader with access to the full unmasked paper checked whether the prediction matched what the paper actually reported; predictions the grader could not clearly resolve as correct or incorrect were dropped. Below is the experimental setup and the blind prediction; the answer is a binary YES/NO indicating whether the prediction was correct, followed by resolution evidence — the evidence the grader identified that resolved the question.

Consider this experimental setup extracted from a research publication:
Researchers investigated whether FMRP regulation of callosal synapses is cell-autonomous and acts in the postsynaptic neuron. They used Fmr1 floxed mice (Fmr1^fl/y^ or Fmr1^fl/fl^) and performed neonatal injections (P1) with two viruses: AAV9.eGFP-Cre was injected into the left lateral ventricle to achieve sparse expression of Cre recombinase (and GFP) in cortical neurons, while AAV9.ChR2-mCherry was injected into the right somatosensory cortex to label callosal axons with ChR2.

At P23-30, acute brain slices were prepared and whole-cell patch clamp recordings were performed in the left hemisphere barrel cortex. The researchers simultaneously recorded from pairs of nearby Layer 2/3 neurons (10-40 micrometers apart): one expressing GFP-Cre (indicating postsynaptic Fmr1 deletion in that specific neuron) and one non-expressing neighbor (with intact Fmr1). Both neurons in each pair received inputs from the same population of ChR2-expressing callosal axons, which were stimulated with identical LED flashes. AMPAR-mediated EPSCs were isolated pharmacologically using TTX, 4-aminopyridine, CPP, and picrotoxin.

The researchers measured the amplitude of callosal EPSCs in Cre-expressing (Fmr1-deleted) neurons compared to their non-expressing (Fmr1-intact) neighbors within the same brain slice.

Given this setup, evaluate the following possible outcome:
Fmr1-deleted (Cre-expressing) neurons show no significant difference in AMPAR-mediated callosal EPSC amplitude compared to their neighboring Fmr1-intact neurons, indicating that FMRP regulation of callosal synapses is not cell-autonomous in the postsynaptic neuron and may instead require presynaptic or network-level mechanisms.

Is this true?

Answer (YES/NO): NO